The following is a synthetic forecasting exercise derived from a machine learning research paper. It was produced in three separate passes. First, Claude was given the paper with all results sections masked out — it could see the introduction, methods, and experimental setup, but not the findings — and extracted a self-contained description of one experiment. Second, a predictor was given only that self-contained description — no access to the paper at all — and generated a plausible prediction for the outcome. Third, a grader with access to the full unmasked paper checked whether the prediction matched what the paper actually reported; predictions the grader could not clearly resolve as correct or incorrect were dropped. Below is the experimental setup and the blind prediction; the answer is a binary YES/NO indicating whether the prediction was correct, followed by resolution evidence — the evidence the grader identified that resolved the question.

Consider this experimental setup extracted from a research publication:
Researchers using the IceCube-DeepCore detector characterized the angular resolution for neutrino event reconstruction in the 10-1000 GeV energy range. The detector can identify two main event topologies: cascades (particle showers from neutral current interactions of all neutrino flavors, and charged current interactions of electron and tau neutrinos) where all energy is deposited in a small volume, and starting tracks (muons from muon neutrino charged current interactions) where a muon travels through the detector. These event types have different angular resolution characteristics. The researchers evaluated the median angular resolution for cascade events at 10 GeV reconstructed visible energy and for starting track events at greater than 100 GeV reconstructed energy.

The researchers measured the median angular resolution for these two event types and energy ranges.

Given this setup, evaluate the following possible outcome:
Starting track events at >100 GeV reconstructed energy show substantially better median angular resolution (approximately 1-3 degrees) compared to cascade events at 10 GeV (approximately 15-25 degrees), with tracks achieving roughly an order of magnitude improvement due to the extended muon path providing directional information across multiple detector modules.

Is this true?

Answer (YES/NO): NO